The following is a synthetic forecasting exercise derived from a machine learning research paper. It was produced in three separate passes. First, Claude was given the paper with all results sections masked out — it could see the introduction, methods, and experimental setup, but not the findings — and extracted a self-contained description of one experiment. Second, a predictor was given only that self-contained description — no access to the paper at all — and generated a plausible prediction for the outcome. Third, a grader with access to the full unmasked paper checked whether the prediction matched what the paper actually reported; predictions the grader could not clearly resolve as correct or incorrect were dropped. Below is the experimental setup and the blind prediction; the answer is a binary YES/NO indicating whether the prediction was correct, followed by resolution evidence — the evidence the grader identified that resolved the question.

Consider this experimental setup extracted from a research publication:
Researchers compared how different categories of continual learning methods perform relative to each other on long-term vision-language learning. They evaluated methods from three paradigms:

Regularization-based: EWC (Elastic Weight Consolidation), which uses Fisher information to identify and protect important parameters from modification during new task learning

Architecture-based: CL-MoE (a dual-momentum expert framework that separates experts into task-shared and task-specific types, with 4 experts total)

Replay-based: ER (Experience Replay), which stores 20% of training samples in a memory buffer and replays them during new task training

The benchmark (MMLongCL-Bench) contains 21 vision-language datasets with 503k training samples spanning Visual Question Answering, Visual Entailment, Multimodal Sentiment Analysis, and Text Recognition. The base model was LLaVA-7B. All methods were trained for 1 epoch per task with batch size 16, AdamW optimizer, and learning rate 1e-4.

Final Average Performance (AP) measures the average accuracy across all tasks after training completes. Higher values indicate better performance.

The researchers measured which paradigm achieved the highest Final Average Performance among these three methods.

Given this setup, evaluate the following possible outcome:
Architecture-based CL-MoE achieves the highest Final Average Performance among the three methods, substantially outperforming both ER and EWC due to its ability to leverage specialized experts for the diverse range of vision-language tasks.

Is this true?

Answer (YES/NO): NO